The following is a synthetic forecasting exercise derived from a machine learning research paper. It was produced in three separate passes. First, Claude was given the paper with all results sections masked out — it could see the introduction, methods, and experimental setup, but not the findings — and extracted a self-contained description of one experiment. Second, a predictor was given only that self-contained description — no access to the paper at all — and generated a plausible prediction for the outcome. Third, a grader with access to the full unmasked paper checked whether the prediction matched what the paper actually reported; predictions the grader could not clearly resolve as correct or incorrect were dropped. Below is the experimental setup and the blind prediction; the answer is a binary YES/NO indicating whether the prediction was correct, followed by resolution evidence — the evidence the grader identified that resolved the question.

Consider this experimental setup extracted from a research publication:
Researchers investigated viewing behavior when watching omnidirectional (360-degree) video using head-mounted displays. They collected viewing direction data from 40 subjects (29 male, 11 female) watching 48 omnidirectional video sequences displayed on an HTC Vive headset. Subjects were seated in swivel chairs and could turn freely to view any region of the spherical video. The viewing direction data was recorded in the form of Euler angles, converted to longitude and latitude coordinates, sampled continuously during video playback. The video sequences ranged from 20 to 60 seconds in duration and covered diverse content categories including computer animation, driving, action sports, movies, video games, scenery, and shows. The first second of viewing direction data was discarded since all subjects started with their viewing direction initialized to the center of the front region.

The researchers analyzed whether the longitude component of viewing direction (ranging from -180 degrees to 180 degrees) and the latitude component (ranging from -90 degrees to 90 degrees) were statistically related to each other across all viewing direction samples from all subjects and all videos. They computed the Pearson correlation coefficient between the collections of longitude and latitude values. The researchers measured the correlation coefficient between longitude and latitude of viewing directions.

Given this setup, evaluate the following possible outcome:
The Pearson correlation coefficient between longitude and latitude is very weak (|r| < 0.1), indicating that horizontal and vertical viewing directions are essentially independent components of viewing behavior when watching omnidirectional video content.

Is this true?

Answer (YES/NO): YES